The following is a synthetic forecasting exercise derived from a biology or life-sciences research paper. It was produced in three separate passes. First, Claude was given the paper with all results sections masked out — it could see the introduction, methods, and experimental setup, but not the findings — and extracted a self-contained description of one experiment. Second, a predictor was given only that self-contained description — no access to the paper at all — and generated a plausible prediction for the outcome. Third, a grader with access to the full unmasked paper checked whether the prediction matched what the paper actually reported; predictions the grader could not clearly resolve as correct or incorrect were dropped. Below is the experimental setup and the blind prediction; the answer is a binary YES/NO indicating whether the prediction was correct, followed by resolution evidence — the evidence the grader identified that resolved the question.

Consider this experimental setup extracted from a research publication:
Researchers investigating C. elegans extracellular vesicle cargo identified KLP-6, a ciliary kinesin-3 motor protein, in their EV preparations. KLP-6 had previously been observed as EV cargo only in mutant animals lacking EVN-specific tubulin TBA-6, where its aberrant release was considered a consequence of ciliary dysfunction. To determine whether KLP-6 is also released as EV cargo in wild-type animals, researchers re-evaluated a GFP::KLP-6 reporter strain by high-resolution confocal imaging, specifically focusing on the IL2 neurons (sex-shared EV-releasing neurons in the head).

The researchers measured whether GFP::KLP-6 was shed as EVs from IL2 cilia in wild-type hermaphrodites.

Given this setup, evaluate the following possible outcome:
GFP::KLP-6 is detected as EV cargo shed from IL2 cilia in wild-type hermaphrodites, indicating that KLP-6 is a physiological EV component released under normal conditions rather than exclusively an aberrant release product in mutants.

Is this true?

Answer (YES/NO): YES